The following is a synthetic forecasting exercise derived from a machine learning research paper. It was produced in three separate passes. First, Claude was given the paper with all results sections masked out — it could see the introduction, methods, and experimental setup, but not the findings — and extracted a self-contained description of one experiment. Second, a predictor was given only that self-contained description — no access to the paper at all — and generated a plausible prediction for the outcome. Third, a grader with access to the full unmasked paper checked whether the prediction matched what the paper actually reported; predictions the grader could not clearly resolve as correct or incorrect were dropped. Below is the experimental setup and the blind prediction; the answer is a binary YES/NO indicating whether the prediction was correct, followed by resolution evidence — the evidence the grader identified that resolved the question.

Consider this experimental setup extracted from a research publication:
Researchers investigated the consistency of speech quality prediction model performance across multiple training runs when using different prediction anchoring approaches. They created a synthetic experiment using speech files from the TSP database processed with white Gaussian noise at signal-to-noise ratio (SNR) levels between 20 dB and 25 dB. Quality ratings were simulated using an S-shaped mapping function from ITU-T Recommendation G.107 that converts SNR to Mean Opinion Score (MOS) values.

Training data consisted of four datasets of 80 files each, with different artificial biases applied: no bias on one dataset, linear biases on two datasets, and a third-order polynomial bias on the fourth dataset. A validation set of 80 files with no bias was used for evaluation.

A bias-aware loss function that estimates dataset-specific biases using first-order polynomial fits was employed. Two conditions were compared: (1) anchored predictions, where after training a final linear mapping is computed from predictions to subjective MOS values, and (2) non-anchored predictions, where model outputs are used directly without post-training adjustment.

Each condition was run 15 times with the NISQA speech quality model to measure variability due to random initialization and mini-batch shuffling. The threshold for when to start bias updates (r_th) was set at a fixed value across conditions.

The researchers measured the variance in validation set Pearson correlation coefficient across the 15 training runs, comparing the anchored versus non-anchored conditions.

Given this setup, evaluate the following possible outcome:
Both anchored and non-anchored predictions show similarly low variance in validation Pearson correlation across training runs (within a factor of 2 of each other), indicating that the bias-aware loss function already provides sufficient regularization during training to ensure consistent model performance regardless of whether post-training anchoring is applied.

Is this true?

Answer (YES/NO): NO